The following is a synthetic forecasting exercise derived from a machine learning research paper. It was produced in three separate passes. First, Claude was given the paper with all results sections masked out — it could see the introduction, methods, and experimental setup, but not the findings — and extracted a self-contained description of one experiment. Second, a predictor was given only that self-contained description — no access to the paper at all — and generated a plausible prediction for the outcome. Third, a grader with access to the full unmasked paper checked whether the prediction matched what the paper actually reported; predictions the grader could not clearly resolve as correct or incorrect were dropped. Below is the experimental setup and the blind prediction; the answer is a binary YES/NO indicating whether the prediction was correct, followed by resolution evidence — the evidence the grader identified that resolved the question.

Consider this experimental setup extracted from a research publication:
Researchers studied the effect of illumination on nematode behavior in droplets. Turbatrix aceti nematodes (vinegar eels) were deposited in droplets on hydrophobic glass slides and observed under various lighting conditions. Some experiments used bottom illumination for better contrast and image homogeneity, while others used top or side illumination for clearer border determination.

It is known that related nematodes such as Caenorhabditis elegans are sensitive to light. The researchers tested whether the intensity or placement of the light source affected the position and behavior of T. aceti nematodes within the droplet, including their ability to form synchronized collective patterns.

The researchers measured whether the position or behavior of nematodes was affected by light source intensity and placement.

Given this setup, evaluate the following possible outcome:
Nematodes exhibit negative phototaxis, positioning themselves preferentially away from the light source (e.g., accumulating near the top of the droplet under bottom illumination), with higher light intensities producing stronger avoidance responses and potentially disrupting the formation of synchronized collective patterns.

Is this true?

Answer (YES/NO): NO